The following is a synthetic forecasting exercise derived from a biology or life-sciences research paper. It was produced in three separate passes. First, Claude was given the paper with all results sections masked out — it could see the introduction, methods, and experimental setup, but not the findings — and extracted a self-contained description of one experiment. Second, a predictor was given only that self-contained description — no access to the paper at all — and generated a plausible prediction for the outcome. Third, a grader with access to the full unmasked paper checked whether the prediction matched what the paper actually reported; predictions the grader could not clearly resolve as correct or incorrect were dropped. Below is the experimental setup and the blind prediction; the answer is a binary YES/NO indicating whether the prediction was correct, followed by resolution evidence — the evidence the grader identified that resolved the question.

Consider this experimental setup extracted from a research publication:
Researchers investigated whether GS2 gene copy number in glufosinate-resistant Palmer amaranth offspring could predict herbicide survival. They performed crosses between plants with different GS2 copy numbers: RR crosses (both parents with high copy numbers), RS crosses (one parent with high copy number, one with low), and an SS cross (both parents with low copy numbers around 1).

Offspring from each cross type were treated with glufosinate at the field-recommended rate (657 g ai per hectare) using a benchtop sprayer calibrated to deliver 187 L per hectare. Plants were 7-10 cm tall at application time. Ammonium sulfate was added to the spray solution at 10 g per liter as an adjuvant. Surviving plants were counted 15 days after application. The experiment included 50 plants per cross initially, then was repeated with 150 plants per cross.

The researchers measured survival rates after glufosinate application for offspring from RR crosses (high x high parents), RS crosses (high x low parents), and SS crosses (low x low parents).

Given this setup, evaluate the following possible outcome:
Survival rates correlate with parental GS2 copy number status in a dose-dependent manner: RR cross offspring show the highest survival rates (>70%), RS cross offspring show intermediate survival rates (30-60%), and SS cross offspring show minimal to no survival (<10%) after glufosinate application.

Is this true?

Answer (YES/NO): NO